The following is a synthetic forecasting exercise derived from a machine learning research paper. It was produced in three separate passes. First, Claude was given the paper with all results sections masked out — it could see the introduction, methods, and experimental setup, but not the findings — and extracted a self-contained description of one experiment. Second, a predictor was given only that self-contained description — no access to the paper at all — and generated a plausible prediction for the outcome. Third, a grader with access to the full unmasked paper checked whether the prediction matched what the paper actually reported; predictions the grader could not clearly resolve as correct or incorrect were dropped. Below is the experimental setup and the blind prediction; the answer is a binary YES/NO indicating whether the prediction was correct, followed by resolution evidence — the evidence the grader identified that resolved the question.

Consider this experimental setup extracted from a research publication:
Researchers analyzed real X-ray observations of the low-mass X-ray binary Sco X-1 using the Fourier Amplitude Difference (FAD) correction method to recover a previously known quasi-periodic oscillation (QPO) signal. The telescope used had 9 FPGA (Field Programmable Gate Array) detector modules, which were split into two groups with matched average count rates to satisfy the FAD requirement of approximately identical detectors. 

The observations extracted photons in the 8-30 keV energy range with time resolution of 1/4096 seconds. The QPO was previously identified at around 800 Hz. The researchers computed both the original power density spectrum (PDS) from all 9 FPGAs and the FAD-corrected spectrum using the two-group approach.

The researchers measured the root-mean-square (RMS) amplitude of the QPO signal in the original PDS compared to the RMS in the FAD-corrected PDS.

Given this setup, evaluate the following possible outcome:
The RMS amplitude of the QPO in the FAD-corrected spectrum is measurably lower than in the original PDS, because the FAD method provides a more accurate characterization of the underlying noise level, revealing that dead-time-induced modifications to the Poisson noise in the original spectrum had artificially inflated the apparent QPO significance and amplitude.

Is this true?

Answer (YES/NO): NO